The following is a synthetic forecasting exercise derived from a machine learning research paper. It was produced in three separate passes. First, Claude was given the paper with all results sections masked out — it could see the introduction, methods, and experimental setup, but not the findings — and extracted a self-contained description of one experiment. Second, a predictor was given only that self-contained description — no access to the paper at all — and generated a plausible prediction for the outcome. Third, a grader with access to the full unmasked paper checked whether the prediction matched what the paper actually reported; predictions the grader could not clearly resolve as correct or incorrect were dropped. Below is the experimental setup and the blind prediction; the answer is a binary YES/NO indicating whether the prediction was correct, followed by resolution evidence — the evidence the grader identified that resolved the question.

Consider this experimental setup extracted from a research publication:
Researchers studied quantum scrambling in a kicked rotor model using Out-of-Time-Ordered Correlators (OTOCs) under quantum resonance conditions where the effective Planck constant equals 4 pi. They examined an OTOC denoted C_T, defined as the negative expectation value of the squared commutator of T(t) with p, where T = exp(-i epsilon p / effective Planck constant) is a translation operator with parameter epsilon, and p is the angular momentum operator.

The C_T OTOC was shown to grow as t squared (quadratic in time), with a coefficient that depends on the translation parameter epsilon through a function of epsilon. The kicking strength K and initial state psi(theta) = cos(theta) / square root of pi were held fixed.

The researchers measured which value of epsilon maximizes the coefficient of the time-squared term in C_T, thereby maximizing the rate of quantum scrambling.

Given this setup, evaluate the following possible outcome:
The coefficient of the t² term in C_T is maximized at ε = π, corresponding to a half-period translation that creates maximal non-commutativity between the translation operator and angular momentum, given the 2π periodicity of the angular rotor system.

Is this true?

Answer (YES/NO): NO